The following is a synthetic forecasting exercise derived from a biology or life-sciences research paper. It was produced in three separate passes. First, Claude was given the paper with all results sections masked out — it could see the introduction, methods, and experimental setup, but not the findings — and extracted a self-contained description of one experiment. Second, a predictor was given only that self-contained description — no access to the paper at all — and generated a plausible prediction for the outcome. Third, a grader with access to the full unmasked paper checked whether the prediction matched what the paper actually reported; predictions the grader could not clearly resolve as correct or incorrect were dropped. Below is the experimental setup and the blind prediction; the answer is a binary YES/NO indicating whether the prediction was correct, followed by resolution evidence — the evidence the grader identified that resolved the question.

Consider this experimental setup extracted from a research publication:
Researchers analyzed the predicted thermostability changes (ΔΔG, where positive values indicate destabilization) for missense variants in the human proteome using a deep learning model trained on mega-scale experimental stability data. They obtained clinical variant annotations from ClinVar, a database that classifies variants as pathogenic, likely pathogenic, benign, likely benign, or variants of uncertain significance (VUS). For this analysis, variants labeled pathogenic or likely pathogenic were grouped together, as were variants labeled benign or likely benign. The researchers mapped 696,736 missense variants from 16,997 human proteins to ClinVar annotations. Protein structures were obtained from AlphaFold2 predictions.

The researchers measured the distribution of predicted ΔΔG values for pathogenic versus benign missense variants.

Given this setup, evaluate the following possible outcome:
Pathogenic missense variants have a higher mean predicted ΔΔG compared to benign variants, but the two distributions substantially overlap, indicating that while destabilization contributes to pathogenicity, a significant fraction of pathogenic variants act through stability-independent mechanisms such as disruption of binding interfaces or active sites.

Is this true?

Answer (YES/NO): YES